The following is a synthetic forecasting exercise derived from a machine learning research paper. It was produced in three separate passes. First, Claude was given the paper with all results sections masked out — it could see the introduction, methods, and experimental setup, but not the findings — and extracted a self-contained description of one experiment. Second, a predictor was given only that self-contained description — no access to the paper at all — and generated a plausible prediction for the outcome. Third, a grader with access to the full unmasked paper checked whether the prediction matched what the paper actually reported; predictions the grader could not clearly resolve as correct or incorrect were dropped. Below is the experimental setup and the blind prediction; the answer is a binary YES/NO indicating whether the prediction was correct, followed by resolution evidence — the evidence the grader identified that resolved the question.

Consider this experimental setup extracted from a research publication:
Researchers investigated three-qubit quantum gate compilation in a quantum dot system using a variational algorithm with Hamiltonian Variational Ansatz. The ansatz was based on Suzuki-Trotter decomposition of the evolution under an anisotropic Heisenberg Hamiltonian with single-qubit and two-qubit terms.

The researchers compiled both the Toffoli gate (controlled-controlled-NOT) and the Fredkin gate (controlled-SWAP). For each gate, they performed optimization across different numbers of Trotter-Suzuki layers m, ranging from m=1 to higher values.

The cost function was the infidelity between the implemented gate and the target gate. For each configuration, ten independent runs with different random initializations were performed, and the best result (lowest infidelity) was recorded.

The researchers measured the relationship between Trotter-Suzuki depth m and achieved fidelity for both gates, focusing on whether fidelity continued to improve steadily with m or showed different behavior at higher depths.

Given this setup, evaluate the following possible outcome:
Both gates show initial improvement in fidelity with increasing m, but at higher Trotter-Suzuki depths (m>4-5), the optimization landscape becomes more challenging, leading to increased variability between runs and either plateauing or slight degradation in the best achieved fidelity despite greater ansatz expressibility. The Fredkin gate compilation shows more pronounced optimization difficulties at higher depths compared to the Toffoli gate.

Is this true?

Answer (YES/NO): NO